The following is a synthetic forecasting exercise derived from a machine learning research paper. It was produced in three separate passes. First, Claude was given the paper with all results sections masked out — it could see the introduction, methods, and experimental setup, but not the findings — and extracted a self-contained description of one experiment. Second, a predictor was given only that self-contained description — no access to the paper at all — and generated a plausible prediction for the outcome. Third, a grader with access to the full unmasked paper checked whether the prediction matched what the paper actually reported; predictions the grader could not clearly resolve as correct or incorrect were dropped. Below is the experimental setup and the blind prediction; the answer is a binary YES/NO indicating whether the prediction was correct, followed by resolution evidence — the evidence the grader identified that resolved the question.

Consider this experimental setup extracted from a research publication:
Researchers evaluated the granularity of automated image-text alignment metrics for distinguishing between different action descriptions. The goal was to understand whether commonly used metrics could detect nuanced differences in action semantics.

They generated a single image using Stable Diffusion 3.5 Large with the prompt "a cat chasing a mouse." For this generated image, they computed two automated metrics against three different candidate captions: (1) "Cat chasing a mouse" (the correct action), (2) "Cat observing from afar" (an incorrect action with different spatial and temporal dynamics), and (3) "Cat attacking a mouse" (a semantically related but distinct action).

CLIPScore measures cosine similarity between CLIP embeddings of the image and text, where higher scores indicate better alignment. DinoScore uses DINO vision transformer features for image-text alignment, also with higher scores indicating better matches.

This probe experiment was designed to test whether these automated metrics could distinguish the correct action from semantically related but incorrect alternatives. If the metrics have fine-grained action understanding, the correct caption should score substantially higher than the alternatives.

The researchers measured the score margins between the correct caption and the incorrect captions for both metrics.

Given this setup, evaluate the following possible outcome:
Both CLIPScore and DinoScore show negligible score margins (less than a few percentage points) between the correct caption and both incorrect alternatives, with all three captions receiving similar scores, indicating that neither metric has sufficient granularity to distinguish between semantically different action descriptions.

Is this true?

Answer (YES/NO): YES